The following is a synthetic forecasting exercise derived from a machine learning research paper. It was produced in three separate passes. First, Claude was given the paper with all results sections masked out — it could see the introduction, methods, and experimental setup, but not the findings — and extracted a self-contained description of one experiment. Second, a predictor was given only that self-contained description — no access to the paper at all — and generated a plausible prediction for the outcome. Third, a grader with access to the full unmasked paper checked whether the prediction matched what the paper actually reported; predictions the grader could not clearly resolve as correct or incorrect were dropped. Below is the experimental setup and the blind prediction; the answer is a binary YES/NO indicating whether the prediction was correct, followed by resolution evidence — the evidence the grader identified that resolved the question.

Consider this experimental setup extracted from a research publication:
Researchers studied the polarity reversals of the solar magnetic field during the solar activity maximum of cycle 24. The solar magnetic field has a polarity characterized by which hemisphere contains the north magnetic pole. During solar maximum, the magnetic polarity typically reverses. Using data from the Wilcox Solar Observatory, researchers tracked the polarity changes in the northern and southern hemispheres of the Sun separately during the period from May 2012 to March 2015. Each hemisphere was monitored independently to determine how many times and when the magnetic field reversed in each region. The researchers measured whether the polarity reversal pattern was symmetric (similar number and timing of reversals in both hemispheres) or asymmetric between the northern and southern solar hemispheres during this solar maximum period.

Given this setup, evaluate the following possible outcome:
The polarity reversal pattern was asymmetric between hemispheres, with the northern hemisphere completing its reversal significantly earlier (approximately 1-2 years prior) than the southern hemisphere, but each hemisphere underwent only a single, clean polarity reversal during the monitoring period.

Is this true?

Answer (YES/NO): NO